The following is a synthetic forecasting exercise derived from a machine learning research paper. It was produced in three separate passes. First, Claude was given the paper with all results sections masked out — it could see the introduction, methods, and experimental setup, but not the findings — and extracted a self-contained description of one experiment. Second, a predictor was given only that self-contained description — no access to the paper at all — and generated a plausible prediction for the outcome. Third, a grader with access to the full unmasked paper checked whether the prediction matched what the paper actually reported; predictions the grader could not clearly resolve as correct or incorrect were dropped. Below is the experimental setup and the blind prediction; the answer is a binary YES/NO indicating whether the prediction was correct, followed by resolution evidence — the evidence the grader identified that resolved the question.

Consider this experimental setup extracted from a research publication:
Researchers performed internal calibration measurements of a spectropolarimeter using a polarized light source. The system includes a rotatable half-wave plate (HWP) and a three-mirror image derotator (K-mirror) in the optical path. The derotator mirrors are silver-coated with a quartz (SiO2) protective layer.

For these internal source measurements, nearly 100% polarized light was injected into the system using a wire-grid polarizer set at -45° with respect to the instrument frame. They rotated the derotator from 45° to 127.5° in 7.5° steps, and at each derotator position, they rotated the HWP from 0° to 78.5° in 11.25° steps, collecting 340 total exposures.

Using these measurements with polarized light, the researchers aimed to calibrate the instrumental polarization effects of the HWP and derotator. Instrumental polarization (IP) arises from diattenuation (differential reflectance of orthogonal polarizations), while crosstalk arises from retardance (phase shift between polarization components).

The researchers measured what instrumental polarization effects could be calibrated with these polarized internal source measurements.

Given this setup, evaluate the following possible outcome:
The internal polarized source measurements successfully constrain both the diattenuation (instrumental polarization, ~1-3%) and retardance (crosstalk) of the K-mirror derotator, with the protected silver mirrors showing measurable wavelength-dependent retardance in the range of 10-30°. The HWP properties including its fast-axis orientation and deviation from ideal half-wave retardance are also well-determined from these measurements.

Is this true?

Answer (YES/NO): NO